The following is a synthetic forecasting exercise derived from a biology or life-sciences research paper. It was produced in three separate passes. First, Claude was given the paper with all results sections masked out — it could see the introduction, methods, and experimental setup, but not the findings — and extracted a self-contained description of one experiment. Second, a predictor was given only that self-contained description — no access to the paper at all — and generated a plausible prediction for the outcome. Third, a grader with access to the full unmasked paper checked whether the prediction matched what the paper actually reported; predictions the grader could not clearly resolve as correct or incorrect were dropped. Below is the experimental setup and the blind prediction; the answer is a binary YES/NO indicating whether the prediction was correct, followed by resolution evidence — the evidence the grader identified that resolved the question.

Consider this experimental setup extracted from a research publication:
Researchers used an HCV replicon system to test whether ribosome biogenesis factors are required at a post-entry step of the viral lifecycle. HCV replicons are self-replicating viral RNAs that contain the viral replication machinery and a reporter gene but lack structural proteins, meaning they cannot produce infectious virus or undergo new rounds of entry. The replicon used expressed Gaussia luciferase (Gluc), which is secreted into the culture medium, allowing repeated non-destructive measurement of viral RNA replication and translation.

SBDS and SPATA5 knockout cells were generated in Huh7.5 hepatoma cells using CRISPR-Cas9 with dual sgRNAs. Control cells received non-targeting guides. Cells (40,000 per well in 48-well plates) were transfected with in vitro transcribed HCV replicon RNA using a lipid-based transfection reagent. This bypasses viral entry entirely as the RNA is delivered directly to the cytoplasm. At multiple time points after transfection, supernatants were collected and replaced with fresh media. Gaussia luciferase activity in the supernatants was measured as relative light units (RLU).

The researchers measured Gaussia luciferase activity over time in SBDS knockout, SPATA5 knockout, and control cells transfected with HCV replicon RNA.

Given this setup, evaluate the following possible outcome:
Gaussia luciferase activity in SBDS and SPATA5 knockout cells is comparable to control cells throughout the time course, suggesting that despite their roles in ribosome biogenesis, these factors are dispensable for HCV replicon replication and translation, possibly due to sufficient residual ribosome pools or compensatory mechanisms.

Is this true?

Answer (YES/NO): NO